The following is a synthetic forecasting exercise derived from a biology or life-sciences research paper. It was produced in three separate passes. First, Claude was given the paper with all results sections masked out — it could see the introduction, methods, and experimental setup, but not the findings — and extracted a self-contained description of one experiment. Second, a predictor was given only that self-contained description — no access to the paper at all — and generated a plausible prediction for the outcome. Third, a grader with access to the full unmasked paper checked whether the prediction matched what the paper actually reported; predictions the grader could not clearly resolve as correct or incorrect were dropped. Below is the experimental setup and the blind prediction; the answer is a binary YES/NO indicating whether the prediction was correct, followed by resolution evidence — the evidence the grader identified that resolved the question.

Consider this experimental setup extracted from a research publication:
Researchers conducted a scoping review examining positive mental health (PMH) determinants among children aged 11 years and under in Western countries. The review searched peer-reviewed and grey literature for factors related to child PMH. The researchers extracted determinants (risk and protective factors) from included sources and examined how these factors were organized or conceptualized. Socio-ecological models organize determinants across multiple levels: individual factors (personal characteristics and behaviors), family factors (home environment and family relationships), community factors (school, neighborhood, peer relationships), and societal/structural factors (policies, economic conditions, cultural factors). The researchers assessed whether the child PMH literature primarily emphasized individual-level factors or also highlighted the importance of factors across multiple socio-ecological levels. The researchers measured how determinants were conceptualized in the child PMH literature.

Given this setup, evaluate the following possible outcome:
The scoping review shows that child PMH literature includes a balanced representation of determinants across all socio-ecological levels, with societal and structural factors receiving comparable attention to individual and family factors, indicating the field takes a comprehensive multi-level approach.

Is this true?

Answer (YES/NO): NO